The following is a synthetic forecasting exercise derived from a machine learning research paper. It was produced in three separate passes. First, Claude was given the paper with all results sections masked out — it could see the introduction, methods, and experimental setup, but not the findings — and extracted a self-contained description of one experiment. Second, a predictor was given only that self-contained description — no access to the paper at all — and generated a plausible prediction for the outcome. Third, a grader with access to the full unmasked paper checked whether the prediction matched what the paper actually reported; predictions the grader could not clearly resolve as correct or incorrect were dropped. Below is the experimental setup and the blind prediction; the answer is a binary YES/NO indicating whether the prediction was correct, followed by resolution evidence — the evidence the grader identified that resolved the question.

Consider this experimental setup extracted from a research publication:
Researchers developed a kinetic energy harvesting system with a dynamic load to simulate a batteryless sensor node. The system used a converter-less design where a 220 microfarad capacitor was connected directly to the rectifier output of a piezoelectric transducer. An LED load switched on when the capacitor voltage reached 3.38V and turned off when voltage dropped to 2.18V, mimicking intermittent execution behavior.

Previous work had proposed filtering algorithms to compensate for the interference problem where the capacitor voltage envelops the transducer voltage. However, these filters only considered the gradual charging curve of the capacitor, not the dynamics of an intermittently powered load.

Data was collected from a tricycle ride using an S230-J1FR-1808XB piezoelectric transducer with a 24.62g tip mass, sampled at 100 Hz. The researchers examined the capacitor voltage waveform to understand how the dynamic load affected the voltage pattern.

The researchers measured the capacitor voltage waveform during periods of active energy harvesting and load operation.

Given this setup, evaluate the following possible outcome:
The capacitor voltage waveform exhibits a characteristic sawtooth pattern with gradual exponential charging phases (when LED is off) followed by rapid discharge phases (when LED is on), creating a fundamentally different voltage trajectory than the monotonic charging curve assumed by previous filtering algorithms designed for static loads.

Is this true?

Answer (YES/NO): YES